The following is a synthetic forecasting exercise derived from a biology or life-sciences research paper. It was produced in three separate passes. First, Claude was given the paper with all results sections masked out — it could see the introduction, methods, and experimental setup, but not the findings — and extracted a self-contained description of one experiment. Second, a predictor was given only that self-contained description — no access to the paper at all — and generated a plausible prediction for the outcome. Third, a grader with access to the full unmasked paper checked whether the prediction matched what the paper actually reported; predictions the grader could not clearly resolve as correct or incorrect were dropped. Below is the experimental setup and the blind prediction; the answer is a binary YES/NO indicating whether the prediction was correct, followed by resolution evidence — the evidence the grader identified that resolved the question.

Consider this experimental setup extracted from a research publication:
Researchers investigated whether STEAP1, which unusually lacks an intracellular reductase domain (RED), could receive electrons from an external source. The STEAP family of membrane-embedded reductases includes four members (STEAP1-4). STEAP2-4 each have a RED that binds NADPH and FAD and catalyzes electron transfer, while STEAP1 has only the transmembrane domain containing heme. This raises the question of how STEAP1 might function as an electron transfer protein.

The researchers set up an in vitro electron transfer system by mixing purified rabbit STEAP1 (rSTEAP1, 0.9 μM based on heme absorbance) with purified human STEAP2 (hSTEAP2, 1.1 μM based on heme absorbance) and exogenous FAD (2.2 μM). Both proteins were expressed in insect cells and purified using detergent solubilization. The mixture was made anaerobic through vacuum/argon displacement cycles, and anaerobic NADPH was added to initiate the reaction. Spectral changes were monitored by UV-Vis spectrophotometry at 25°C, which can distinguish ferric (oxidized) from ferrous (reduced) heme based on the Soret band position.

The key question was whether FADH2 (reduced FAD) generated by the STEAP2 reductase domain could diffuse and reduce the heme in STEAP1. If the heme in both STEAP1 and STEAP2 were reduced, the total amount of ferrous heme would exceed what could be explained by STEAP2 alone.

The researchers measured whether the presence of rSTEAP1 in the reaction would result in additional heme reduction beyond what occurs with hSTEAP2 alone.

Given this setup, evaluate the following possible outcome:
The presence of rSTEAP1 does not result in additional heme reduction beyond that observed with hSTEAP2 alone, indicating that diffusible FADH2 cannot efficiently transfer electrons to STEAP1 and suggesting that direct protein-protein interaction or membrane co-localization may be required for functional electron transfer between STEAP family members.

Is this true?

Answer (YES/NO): NO